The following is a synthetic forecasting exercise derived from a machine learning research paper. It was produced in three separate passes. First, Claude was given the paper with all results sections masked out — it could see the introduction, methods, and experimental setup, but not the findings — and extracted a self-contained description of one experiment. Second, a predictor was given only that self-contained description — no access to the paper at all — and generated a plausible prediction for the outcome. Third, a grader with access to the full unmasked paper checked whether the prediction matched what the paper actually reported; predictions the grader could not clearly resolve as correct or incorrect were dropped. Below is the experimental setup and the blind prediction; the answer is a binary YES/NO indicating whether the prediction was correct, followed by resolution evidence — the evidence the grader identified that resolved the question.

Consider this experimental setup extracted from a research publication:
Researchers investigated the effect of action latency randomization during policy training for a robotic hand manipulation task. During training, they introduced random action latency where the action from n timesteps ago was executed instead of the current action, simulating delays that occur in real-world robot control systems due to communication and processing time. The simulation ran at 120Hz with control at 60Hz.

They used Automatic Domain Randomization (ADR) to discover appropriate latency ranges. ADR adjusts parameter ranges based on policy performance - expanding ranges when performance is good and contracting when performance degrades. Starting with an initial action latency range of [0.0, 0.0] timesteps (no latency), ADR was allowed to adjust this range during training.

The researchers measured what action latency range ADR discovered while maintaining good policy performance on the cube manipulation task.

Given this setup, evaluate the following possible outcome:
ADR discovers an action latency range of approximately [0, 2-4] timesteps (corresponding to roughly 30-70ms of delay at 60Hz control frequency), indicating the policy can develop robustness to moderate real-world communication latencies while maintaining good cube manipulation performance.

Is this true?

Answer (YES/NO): NO